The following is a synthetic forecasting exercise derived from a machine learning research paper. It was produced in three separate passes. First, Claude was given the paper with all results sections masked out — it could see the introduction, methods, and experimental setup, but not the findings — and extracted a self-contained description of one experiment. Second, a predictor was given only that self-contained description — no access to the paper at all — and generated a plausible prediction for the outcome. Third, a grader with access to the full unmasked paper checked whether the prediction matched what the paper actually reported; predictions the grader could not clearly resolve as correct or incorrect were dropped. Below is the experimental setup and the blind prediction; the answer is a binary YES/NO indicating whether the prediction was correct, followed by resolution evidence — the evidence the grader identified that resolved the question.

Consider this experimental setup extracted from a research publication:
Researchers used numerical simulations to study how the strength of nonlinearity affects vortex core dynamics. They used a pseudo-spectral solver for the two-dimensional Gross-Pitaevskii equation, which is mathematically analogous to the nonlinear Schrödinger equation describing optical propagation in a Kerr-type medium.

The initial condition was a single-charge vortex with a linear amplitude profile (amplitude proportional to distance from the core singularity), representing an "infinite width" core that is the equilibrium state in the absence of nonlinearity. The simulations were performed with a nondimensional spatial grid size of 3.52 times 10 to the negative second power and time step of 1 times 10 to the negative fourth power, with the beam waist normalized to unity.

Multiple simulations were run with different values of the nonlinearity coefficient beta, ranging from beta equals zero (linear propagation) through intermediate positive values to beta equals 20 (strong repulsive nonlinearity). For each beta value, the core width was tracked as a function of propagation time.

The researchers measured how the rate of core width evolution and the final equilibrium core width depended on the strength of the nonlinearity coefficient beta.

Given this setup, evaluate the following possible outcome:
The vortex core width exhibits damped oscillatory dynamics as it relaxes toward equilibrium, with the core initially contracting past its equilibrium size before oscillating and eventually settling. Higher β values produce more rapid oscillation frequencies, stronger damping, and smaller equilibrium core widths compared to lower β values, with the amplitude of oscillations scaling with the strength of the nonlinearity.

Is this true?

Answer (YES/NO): NO